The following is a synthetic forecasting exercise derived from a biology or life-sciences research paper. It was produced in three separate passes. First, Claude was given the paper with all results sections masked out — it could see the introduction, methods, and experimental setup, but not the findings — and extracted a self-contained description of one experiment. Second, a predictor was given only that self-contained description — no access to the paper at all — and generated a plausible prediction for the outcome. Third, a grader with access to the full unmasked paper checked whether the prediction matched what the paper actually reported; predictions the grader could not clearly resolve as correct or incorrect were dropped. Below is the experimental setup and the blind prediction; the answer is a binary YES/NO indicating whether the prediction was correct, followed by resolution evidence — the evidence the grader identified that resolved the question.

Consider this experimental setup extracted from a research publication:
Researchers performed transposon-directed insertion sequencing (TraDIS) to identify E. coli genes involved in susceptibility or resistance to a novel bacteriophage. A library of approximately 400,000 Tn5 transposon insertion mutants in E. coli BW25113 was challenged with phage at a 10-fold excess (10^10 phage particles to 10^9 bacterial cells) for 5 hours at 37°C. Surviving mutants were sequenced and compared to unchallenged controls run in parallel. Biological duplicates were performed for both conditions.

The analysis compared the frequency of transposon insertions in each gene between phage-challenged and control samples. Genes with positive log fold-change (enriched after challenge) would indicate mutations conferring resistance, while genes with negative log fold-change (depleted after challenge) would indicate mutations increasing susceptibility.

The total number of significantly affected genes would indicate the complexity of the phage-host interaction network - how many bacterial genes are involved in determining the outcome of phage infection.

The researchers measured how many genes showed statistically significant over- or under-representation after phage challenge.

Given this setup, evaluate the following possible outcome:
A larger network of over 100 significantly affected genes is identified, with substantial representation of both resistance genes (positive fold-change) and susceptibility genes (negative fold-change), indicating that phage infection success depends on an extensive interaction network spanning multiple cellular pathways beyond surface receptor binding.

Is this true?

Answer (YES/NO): YES